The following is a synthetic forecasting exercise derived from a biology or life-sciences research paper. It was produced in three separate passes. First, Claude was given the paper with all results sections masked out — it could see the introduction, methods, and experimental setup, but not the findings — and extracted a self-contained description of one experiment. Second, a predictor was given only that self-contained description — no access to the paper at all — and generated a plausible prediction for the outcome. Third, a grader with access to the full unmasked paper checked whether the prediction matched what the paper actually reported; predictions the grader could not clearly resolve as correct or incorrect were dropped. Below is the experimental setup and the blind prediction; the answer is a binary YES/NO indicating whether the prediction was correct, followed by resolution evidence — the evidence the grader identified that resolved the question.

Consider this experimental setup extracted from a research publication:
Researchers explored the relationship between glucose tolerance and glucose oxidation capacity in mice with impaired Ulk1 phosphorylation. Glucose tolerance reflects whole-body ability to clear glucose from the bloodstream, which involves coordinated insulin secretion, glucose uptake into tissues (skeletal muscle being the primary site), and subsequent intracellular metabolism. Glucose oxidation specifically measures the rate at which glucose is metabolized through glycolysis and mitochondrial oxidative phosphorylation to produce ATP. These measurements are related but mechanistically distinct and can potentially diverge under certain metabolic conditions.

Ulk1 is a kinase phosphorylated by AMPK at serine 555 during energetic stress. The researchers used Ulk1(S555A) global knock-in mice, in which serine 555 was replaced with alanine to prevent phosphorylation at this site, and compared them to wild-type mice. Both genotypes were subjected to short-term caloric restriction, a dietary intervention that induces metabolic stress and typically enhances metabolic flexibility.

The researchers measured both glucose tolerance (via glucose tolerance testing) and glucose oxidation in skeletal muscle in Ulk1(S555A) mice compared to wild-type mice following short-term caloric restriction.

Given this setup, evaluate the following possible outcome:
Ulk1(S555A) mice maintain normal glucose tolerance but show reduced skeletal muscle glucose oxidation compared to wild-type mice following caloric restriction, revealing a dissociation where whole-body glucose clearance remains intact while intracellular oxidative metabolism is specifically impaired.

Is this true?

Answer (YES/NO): YES